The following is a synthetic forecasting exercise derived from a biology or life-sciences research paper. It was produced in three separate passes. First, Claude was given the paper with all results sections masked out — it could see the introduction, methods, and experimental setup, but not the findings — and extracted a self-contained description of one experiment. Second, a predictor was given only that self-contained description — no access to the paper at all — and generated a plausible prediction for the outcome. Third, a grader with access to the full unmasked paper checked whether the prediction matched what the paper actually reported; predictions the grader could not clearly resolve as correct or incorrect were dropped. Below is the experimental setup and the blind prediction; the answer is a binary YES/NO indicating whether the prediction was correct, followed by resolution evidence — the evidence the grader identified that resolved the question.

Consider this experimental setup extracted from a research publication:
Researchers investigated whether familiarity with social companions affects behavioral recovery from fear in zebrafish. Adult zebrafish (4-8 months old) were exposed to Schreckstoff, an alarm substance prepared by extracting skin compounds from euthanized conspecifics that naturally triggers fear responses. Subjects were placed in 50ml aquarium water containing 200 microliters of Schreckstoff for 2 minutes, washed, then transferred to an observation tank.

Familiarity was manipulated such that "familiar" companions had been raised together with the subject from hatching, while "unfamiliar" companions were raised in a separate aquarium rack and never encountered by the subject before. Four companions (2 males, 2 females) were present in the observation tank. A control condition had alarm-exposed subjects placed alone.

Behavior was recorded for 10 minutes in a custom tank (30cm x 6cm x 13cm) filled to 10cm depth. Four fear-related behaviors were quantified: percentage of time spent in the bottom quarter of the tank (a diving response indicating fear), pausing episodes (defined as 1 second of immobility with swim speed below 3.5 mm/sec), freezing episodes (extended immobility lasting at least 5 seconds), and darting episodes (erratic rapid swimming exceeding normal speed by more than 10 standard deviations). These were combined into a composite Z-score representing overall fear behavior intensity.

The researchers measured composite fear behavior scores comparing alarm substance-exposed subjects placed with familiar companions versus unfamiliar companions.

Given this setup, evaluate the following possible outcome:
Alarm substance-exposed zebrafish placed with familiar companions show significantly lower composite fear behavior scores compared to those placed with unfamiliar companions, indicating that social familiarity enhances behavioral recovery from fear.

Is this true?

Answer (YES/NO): NO